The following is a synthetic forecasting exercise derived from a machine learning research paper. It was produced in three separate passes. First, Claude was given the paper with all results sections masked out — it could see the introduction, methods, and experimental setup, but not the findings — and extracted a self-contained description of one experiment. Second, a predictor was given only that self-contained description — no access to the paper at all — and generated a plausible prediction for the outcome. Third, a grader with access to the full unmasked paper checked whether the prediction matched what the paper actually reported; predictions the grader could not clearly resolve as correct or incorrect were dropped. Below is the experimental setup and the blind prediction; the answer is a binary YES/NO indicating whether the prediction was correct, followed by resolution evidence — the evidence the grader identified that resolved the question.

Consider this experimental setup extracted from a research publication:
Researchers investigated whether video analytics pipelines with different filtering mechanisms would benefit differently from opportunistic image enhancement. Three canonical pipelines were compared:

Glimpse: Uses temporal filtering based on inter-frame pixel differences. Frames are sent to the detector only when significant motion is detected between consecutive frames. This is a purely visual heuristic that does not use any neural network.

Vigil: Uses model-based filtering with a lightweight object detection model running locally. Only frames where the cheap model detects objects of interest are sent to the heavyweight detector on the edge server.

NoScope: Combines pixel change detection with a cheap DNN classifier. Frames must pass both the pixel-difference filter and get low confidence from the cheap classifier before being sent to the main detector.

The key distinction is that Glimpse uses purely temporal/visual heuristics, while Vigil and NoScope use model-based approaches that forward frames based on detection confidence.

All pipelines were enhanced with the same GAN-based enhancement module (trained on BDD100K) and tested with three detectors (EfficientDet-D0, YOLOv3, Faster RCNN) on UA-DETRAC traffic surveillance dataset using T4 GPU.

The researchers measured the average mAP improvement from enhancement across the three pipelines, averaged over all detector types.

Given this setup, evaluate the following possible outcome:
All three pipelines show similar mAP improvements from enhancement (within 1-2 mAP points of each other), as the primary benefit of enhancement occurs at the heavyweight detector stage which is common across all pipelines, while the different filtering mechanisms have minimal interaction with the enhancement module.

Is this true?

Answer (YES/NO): NO